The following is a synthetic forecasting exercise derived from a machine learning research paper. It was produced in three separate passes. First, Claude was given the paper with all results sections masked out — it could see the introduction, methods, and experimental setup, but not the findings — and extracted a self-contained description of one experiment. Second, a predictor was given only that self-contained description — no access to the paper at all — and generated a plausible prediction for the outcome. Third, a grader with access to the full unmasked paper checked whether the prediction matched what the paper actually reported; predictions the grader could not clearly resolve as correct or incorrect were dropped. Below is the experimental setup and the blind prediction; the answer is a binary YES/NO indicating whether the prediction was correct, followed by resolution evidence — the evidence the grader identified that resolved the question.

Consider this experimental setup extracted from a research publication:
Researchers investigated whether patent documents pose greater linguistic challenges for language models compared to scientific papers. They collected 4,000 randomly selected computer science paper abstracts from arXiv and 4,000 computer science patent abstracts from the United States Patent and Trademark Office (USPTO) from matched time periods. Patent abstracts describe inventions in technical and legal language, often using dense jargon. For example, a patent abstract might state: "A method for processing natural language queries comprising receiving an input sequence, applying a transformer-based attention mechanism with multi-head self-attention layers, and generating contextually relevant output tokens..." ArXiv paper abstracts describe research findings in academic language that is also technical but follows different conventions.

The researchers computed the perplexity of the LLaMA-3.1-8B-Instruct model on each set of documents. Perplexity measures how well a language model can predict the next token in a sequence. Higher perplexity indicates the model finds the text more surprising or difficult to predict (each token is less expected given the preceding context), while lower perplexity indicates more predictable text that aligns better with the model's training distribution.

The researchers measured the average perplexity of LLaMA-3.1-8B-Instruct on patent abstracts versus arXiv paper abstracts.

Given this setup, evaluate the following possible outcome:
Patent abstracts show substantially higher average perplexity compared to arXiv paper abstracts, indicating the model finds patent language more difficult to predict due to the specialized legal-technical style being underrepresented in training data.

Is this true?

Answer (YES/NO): YES